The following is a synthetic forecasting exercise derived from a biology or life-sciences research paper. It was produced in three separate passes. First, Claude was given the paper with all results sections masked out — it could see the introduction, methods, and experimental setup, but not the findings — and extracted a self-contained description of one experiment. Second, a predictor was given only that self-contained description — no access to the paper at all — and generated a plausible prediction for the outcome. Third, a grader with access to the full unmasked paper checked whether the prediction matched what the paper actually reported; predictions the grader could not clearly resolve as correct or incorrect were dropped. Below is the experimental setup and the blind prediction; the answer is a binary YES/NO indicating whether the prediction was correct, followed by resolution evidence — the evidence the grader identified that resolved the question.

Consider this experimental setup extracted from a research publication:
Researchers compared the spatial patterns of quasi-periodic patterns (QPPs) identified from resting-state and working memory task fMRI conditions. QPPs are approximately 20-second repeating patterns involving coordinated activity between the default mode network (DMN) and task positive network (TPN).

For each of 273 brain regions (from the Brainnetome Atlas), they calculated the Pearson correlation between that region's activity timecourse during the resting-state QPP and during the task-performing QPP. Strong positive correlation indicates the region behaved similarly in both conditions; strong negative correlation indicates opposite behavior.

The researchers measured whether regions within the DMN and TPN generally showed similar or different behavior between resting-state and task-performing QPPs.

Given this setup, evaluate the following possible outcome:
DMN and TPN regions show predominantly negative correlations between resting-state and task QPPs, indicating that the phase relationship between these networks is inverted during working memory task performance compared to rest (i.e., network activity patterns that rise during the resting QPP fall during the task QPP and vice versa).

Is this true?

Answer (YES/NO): NO